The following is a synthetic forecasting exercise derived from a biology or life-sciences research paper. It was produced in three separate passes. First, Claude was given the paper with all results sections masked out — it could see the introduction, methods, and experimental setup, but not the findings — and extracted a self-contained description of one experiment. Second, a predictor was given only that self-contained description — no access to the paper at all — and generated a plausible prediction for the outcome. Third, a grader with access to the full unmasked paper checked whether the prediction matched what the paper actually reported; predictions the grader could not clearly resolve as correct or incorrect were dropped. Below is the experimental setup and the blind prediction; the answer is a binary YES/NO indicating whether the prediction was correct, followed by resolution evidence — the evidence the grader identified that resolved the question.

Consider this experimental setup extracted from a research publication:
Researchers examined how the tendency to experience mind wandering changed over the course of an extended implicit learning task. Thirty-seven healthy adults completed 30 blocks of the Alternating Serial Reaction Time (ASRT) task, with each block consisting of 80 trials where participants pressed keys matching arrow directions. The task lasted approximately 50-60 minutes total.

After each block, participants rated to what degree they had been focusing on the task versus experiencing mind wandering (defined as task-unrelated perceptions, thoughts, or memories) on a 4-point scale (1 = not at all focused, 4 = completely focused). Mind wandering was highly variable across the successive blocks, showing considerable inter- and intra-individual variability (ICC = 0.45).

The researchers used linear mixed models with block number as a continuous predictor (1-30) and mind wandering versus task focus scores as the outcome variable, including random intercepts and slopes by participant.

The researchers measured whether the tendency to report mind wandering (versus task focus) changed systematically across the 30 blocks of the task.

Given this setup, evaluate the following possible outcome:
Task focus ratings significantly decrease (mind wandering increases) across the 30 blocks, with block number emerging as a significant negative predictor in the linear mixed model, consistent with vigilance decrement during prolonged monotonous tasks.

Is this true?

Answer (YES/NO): YES